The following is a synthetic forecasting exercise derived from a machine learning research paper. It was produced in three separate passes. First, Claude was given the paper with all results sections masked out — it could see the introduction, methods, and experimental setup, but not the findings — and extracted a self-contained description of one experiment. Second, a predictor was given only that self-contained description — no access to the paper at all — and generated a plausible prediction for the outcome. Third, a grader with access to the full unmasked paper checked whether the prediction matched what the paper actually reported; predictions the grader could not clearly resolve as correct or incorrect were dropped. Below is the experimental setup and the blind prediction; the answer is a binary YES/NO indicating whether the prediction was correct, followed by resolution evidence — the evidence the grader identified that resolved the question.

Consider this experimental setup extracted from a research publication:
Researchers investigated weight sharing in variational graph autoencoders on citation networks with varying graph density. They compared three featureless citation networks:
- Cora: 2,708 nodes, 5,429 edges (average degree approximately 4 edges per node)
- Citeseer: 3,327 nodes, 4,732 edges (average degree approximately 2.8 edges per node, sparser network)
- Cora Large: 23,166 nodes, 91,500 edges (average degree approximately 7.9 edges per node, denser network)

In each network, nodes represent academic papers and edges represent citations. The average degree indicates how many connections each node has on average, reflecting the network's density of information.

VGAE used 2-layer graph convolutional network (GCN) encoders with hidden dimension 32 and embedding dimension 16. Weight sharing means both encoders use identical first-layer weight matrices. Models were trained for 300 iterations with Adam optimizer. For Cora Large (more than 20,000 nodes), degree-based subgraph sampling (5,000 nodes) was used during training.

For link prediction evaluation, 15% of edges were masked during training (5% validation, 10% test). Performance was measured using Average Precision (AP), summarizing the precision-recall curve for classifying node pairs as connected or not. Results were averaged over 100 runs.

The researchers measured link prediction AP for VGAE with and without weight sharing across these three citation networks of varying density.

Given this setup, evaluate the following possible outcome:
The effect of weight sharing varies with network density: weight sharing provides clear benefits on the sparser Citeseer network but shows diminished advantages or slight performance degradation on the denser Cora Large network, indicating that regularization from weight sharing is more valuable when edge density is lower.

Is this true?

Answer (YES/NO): NO